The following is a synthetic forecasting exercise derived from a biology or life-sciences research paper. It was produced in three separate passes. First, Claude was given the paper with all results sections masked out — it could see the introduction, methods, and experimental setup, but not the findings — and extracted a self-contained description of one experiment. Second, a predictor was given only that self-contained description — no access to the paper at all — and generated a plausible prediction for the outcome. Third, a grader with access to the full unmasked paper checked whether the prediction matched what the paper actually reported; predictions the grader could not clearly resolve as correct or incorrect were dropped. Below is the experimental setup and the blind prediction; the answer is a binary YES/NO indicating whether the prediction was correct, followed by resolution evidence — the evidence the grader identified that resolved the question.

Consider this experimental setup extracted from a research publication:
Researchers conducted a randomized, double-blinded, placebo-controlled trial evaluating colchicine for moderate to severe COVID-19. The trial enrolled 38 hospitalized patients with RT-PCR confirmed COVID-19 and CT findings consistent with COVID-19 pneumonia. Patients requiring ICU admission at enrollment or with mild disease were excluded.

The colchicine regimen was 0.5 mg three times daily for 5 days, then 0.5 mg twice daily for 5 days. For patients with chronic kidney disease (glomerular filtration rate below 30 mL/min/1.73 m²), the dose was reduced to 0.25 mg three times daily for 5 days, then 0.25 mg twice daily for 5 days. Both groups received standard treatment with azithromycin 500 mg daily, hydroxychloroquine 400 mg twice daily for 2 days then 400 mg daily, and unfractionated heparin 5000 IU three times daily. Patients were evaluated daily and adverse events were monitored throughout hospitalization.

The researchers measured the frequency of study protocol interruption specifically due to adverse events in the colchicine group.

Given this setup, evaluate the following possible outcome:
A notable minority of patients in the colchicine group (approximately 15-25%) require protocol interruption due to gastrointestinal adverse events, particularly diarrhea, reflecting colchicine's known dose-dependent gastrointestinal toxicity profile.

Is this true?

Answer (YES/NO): NO